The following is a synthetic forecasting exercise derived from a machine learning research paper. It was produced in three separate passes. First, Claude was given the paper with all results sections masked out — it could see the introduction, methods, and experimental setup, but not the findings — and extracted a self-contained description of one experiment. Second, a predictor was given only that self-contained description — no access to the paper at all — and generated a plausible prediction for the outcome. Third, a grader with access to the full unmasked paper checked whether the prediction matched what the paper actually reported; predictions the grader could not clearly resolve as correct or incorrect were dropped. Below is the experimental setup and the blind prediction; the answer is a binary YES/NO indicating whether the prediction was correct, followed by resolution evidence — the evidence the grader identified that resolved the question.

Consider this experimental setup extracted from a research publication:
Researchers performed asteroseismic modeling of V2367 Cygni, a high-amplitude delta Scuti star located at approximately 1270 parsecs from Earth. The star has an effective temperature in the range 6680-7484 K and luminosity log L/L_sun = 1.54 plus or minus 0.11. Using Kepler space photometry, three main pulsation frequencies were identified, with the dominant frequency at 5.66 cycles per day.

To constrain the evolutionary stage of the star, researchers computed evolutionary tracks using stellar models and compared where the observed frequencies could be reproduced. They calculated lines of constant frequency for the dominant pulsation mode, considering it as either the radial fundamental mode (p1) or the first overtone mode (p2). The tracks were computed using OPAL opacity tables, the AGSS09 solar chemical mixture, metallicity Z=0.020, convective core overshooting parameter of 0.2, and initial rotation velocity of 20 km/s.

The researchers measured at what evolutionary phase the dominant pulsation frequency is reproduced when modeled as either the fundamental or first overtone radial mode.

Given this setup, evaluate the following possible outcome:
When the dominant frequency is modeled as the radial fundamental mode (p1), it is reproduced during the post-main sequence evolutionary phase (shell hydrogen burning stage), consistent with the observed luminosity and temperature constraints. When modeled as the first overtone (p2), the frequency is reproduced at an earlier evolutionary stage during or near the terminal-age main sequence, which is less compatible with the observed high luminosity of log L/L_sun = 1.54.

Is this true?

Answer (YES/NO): NO